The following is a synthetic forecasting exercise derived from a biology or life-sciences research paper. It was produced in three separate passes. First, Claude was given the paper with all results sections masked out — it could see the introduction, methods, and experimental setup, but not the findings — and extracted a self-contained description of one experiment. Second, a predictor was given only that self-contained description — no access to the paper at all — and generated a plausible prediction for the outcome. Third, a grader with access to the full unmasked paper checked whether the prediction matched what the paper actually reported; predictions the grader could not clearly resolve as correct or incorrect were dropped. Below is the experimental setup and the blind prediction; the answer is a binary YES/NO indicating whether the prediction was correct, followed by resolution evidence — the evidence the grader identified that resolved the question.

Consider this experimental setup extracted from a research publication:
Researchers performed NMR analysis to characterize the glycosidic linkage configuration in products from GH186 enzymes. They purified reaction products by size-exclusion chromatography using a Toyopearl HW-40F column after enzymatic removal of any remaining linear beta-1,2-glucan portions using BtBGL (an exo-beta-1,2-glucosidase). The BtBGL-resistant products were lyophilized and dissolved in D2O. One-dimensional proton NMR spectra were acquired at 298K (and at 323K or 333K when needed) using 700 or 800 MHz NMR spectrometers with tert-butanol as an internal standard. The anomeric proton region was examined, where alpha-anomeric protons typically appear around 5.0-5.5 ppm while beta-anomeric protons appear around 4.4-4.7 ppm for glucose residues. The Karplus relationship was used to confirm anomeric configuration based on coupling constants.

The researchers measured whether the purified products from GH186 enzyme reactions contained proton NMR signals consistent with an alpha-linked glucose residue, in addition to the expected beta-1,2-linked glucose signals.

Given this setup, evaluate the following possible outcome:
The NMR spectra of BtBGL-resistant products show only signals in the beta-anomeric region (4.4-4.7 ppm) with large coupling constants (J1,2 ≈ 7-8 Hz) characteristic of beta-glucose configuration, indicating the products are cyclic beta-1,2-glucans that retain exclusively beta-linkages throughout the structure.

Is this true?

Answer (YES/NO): NO